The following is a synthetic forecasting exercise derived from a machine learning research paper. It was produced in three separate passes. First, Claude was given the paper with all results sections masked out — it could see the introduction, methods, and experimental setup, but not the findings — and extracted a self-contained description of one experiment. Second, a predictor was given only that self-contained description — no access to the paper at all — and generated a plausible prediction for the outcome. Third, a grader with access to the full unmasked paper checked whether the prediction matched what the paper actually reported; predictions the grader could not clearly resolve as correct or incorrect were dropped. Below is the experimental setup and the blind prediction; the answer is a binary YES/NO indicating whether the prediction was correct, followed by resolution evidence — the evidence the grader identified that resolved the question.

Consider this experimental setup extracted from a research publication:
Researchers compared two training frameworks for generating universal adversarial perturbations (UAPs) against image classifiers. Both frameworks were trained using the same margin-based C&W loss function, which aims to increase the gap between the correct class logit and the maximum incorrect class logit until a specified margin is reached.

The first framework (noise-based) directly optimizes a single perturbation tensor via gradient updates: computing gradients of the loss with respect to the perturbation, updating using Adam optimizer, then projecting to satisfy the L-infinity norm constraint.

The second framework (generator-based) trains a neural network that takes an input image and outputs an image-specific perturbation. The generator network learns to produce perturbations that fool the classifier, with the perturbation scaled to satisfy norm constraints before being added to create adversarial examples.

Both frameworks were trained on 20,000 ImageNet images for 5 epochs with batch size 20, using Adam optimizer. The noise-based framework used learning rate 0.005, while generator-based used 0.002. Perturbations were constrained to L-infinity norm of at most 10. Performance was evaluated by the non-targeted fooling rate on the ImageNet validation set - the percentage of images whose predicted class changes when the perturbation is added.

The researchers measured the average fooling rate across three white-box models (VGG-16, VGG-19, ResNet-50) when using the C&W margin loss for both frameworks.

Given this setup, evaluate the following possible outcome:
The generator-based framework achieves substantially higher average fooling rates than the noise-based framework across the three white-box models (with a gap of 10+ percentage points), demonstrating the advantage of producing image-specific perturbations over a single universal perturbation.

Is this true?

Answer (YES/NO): NO